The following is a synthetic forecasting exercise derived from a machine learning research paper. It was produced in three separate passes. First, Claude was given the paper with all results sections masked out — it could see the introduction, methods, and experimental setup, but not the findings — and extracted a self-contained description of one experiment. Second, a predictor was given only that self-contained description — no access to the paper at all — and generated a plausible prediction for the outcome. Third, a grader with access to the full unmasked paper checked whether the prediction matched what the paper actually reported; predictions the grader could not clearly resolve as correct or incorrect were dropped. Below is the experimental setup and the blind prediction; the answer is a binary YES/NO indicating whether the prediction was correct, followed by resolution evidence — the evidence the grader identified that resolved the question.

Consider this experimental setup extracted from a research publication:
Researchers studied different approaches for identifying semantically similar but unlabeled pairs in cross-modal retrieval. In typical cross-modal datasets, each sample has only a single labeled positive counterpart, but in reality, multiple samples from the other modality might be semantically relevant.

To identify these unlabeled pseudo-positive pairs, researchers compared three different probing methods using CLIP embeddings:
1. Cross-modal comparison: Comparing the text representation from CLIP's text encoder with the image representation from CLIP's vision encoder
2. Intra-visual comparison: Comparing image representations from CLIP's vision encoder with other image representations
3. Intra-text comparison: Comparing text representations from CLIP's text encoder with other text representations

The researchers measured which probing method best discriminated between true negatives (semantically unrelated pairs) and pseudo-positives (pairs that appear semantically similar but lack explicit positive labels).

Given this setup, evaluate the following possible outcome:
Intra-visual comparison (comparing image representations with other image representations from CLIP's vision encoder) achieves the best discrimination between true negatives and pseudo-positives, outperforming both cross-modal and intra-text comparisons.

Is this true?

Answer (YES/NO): NO